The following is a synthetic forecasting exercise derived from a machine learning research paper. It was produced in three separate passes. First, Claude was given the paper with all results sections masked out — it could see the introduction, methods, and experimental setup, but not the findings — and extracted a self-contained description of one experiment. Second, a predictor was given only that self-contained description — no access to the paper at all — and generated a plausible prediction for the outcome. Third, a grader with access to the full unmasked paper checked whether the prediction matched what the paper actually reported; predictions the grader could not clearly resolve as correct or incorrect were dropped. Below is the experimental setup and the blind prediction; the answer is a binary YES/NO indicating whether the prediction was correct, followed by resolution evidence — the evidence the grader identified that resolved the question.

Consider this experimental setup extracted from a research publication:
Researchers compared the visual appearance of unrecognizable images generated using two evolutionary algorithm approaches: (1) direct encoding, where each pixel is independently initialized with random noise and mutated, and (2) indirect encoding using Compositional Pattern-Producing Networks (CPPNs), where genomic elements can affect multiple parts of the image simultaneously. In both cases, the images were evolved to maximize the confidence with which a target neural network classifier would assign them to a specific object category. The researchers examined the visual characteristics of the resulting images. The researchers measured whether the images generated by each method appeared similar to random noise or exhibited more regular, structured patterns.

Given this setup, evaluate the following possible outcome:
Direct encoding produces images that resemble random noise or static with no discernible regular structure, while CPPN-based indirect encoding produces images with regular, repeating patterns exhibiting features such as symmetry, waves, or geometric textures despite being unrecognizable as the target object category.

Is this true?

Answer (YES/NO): YES